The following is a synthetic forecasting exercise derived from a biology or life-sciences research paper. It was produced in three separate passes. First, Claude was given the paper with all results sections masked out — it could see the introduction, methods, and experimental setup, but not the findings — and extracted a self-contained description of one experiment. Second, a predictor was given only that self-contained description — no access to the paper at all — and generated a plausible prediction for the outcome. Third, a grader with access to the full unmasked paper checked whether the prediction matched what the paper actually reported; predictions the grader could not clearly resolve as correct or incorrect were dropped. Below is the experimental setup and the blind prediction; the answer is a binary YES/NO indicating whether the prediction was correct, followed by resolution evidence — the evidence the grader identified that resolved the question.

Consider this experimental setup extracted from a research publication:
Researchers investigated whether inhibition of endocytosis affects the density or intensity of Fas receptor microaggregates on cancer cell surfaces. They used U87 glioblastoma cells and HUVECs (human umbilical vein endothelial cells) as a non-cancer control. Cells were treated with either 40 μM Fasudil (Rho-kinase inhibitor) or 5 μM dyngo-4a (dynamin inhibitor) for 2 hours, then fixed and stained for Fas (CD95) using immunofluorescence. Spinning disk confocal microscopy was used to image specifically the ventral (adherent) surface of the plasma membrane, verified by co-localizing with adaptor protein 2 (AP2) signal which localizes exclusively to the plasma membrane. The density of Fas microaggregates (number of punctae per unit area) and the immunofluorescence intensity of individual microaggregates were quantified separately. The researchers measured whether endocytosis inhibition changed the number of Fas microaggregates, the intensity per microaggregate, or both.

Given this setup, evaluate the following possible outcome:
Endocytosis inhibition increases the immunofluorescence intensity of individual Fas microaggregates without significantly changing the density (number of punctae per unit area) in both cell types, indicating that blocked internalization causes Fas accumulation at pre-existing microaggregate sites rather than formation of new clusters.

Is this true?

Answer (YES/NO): NO